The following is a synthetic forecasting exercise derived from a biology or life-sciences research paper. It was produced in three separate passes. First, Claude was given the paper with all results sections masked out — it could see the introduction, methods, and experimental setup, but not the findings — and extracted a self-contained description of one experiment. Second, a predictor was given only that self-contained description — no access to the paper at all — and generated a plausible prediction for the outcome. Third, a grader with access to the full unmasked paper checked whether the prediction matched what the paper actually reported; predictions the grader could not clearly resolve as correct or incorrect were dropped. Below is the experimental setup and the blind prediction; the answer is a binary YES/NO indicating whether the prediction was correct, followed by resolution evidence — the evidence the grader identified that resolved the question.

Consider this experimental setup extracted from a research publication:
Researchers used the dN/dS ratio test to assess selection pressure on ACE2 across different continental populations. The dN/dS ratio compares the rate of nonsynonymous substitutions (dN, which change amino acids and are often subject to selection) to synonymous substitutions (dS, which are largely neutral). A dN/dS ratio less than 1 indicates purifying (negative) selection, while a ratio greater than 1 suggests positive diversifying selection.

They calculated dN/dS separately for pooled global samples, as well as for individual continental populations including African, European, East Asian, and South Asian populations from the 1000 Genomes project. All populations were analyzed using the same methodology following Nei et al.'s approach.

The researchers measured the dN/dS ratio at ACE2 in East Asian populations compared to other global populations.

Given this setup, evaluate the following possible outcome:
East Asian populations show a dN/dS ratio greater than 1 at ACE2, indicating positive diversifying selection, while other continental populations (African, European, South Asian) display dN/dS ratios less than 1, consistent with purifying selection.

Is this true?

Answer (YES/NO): YES